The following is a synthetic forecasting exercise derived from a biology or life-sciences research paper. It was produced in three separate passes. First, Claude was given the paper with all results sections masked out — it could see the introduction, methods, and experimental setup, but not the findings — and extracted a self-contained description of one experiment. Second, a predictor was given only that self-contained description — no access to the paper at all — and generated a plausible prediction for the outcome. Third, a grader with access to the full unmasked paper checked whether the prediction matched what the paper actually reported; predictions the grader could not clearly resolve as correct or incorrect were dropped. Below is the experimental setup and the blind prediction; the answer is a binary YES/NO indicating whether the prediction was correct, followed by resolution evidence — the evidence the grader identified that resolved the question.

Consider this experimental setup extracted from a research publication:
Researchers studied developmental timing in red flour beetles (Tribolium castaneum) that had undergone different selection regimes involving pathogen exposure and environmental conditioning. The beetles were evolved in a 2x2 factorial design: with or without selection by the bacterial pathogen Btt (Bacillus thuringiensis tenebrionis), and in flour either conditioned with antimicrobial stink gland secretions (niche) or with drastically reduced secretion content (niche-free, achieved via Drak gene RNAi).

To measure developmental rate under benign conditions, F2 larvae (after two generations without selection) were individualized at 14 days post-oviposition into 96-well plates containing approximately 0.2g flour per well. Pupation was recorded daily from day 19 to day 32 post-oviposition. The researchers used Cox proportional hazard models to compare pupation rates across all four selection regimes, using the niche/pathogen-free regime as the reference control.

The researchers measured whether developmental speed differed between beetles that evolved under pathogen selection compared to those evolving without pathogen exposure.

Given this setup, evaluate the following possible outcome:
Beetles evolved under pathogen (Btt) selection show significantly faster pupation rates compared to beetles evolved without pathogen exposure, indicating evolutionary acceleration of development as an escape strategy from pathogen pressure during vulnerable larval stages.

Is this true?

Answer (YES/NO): NO